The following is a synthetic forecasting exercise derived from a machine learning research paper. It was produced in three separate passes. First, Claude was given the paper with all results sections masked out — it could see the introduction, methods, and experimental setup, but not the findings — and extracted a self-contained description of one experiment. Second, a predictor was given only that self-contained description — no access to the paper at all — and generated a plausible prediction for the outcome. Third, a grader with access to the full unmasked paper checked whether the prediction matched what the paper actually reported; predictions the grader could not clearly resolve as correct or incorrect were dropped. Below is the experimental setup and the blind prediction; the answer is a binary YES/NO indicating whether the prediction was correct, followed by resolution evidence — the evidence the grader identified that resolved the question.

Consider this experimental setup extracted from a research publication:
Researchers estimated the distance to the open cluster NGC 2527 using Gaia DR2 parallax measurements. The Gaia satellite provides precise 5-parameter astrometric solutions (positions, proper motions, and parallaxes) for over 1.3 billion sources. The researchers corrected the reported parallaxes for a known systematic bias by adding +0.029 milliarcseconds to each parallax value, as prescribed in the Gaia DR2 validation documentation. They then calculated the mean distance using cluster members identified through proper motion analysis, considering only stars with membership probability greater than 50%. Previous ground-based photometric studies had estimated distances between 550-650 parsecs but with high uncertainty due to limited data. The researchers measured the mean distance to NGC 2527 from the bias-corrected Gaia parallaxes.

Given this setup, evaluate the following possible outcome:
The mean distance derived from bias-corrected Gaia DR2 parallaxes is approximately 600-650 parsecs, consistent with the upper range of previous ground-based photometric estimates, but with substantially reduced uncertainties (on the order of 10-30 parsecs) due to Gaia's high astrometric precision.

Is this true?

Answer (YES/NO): YES